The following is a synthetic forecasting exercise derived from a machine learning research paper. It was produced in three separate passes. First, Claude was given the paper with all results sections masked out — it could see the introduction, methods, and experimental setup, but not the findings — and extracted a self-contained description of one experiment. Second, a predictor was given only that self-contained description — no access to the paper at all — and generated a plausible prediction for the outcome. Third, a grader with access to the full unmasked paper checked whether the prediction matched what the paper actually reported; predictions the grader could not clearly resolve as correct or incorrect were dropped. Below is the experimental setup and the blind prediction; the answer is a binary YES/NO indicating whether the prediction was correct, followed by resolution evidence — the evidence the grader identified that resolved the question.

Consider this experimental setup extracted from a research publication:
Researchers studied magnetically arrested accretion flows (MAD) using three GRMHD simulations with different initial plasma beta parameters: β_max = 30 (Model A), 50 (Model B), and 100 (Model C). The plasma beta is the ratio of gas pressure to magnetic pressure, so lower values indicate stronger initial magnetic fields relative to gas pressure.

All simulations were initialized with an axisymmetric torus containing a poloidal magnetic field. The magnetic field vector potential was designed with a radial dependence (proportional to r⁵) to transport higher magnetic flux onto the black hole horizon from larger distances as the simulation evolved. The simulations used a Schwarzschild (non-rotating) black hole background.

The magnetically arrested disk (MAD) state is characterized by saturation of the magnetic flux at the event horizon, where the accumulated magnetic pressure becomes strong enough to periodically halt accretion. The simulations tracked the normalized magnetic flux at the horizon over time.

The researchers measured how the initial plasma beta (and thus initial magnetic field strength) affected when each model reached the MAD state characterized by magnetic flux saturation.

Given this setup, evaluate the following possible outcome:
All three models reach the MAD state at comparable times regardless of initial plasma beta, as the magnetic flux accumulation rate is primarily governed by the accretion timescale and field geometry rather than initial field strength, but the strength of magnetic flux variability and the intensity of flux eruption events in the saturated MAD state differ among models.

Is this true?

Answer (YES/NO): NO